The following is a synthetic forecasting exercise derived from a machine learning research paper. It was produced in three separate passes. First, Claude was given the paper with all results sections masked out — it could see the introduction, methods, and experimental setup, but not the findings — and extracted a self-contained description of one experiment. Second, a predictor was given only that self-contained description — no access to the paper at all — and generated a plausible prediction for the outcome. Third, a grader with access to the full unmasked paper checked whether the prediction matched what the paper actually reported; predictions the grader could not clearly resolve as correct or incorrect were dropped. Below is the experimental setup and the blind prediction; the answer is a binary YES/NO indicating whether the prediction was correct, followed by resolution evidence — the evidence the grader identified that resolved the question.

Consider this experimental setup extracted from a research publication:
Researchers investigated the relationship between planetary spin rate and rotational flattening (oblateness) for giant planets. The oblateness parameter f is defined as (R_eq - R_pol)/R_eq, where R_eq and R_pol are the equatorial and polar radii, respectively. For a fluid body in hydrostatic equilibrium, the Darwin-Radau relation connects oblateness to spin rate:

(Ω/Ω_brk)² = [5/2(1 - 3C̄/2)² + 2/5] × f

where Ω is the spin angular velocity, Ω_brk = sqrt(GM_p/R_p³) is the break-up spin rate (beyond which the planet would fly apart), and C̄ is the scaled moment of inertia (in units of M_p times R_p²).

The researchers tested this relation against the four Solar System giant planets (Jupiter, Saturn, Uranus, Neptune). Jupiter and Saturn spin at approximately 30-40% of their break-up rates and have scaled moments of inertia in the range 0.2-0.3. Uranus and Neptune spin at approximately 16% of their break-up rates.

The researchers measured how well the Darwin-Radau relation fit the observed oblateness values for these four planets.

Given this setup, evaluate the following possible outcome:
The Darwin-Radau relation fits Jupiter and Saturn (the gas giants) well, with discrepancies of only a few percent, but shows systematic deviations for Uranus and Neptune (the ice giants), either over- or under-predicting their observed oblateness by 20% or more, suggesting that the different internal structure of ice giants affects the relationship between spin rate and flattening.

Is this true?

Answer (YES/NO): NO